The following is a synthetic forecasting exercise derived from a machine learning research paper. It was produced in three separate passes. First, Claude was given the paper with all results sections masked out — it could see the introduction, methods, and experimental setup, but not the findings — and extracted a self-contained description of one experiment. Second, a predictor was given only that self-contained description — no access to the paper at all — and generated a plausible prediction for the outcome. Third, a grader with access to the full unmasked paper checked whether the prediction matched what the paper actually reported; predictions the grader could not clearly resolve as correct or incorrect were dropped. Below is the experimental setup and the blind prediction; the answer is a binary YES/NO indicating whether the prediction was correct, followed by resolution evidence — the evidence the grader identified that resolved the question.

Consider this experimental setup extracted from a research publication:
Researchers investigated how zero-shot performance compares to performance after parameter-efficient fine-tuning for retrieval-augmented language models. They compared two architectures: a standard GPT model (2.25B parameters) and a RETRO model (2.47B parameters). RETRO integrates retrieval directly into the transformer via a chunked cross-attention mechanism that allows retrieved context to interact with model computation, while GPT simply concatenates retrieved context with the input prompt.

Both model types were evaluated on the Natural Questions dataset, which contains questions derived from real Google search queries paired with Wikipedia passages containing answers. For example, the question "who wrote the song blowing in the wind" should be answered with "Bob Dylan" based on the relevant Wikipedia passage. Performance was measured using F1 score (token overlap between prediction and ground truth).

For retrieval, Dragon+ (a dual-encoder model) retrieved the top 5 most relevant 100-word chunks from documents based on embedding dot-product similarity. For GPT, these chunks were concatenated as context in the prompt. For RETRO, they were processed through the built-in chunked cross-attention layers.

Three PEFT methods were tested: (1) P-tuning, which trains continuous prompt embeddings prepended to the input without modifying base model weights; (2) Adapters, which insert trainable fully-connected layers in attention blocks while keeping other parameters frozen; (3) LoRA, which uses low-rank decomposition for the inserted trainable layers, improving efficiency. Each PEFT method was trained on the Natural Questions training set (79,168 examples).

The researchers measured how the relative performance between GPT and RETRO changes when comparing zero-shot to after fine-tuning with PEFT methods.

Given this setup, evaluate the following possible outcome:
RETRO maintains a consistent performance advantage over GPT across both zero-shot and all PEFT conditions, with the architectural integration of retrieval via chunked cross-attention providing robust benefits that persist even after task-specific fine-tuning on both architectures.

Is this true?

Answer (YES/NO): NO